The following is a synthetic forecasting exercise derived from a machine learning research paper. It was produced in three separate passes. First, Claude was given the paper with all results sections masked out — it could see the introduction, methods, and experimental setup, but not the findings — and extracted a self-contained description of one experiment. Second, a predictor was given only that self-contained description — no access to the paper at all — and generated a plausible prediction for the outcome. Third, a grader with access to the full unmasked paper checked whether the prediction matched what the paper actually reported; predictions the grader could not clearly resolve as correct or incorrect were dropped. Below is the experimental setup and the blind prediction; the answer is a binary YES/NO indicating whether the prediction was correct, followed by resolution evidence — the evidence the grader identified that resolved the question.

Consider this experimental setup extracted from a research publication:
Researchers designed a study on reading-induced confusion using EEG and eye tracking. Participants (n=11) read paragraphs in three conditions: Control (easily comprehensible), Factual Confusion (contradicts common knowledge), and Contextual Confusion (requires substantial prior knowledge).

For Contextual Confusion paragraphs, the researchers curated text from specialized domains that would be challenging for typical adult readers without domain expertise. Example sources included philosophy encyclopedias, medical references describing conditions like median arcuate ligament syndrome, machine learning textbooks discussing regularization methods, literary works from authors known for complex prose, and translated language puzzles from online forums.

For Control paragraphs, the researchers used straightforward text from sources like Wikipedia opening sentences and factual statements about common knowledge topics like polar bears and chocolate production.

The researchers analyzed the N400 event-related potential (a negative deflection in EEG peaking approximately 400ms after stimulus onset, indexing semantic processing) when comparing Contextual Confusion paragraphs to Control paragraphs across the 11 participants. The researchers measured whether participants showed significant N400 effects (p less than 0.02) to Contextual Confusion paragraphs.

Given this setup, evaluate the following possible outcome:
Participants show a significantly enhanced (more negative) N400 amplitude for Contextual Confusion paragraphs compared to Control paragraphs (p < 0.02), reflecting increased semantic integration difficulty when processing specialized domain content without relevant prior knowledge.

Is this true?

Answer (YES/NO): YES